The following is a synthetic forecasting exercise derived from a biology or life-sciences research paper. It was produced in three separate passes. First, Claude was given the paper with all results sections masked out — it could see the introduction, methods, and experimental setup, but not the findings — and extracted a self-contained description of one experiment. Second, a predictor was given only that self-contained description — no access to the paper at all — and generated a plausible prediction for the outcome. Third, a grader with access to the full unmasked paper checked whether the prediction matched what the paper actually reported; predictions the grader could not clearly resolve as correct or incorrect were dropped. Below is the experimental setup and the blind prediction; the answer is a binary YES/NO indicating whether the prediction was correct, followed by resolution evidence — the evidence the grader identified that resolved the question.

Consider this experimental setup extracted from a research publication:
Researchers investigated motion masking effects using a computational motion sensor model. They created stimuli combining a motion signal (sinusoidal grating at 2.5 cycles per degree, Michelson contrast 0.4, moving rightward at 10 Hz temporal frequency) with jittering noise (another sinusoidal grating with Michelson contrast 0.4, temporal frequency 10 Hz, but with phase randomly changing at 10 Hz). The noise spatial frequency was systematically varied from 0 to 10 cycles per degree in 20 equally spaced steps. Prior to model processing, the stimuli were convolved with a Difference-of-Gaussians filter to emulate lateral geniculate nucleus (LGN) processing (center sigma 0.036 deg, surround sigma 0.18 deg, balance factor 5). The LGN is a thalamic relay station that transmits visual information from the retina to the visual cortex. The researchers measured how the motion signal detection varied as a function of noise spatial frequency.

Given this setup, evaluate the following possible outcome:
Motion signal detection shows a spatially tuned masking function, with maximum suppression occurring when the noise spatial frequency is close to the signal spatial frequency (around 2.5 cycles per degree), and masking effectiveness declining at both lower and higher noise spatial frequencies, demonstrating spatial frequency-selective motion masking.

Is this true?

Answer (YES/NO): YES